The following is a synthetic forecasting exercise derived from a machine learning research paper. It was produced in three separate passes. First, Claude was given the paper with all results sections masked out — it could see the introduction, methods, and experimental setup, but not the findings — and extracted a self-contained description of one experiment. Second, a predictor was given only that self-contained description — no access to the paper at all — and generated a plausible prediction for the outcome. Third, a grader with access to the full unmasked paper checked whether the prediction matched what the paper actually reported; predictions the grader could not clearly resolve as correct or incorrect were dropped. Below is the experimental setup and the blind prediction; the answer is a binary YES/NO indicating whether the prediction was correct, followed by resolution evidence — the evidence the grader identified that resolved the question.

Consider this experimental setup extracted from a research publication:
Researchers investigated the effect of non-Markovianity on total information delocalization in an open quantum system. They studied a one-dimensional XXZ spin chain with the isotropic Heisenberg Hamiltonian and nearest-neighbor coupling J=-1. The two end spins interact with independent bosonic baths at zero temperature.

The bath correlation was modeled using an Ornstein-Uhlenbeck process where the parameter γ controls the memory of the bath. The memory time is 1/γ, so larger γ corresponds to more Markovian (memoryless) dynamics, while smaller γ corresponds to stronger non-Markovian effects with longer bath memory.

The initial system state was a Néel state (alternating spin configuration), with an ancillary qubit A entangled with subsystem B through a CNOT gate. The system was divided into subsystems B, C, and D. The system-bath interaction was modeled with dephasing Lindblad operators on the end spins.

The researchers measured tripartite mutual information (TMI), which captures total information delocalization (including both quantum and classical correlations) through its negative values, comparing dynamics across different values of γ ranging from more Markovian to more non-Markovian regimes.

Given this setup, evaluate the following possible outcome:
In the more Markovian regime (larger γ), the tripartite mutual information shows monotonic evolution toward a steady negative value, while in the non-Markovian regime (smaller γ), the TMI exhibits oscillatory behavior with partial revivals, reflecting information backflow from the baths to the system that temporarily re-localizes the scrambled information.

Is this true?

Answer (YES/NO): NO